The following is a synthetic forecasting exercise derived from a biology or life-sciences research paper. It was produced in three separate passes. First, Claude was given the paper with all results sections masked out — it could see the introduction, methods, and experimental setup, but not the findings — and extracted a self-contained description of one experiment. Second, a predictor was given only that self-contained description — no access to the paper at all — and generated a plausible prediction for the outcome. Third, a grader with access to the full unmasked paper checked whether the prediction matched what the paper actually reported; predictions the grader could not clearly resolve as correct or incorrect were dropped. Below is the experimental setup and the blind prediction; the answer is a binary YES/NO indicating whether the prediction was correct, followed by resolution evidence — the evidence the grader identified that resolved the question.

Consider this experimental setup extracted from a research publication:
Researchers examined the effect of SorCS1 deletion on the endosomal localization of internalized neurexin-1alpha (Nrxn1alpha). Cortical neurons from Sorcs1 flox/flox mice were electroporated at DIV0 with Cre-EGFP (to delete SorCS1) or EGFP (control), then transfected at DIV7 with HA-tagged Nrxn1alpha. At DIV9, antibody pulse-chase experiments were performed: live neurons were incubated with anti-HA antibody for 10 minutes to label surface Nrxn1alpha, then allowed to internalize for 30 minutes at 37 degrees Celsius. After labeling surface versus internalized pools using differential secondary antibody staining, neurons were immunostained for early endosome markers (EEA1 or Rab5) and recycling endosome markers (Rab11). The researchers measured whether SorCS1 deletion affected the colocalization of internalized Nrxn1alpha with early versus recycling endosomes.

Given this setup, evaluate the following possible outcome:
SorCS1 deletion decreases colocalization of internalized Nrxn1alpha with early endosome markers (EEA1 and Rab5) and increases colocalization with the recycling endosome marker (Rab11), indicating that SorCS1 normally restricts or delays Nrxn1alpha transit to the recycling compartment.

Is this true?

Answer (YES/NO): NO